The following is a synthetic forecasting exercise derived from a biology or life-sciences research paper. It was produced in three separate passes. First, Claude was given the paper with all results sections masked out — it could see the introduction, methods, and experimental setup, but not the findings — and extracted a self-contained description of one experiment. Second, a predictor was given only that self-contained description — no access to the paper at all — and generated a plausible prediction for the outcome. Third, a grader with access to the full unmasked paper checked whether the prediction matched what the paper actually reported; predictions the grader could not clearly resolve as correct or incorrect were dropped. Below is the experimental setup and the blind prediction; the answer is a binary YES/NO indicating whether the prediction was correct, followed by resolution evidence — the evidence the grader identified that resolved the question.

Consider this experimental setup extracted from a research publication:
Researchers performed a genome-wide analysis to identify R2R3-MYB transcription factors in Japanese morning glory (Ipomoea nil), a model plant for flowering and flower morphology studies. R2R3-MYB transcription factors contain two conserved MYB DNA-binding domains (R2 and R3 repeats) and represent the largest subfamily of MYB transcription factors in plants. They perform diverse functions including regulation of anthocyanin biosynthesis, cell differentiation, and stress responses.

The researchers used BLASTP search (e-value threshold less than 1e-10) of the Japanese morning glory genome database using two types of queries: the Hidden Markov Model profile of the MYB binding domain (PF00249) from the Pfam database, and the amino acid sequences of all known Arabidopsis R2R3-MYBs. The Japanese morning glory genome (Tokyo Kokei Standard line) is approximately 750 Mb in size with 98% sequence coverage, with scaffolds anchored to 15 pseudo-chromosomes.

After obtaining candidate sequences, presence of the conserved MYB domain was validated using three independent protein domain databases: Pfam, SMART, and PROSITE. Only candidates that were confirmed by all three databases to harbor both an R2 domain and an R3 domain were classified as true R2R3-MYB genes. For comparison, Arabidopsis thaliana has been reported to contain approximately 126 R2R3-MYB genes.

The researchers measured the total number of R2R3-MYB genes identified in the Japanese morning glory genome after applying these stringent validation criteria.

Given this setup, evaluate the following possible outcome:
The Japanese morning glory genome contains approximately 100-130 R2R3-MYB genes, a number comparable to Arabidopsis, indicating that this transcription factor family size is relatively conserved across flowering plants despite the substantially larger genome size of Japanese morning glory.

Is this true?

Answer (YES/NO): YES